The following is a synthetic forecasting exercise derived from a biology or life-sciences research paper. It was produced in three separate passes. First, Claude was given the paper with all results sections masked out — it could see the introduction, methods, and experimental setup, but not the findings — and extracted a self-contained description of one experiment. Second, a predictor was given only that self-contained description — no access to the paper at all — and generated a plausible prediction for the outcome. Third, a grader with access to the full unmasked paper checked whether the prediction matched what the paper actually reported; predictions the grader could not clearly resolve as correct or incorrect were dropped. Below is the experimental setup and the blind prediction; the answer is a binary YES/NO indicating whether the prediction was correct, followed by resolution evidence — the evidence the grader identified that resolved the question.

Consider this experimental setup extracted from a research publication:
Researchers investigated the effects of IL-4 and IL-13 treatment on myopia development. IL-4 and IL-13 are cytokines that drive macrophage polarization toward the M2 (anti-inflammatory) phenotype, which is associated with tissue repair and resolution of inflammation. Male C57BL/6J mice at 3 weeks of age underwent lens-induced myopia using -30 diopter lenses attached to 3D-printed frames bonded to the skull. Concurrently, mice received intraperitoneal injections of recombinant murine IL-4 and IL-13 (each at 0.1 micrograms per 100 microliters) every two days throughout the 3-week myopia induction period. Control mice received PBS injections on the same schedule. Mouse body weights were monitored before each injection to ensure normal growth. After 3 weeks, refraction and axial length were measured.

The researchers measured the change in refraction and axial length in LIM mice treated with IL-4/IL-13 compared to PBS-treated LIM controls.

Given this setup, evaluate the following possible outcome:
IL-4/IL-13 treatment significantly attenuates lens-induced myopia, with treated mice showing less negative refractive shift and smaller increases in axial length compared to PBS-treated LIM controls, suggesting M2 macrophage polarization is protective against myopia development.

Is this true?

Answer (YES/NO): YES